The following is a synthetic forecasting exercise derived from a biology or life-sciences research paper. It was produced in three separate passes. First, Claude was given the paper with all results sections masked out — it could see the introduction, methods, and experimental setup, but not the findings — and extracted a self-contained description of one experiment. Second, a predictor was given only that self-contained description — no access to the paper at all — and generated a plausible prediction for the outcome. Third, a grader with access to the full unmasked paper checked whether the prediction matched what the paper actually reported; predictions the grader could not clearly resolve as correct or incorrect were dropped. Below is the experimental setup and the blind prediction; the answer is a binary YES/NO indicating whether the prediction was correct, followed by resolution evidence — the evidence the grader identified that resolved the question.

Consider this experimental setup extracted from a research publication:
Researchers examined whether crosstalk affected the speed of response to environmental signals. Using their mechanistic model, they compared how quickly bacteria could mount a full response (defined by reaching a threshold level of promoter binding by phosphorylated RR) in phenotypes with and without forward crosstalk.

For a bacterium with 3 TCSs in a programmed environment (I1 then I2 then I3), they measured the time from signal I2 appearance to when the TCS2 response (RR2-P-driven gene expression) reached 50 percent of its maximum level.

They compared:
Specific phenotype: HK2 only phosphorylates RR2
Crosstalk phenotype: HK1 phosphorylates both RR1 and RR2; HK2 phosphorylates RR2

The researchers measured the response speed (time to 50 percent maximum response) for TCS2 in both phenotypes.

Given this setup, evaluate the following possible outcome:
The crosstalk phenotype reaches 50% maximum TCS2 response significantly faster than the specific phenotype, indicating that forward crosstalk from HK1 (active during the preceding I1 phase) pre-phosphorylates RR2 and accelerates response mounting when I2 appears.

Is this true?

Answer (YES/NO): YES